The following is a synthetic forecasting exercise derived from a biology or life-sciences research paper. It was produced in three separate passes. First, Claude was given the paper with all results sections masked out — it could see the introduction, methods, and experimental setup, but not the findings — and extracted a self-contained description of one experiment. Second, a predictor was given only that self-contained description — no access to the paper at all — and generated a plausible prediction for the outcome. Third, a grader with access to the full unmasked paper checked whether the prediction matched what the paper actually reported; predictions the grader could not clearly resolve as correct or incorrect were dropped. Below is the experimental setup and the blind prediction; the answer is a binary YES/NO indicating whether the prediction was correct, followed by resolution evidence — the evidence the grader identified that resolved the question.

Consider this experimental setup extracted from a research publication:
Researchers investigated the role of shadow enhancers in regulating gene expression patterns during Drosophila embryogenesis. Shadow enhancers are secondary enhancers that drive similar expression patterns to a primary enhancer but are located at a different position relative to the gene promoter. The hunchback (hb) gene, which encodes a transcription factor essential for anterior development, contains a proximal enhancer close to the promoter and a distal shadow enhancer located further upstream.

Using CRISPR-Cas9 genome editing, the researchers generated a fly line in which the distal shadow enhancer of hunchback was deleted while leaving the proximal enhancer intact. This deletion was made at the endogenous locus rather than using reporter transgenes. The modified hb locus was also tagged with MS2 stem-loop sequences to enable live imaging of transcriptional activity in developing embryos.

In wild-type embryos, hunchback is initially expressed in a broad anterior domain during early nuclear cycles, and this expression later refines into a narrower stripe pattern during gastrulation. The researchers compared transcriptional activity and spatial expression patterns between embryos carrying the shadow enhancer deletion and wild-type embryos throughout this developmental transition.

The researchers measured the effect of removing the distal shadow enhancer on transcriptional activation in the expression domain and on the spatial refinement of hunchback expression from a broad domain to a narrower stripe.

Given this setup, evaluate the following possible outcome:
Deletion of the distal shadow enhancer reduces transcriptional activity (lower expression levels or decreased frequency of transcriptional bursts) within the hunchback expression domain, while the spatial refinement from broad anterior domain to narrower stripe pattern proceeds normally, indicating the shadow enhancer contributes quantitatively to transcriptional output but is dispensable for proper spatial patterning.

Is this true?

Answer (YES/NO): NO